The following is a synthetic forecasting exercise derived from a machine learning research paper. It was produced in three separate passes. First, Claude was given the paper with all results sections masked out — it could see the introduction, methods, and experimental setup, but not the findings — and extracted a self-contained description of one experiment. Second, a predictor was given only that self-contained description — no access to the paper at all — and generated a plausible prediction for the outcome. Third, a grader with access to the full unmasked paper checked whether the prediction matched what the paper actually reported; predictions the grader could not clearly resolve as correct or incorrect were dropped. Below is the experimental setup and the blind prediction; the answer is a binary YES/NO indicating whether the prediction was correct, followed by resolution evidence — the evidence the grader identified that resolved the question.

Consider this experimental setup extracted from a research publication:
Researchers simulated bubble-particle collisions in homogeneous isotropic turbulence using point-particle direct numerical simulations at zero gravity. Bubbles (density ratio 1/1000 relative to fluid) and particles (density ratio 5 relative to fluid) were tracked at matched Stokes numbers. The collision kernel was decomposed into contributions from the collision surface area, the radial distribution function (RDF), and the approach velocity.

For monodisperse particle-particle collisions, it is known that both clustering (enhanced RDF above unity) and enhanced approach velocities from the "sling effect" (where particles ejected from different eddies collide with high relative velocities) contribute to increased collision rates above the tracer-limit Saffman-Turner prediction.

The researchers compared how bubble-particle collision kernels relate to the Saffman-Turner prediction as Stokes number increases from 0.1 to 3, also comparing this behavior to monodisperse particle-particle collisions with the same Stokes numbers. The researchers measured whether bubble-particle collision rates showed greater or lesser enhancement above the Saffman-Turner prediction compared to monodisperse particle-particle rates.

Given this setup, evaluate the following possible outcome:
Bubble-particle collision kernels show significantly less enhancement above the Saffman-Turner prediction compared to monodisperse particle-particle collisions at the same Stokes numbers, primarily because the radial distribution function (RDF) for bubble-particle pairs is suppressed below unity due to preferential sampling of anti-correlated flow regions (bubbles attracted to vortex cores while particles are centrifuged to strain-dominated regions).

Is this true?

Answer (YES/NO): NO